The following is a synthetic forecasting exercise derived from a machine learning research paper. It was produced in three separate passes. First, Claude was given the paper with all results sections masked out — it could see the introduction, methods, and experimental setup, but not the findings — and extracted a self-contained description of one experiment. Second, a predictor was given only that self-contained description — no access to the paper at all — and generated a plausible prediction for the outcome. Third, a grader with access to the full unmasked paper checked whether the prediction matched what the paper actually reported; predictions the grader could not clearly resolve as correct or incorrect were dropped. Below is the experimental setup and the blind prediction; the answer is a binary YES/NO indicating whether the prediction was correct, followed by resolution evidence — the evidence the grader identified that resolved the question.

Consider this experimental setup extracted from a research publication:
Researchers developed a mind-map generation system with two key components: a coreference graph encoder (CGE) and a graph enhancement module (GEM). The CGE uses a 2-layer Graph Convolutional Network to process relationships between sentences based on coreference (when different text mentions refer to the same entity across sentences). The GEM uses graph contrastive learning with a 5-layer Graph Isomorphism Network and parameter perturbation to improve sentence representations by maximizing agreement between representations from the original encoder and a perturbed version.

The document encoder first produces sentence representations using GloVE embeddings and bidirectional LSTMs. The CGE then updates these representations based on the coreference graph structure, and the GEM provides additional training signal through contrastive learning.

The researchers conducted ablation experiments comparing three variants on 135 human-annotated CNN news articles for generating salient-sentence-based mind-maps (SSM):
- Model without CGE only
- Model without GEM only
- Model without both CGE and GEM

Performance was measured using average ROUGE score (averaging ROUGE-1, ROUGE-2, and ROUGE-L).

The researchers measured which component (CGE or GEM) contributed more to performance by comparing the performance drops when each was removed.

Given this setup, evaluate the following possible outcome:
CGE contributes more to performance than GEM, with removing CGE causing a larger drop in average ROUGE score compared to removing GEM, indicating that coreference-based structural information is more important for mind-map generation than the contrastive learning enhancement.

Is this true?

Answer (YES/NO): YES